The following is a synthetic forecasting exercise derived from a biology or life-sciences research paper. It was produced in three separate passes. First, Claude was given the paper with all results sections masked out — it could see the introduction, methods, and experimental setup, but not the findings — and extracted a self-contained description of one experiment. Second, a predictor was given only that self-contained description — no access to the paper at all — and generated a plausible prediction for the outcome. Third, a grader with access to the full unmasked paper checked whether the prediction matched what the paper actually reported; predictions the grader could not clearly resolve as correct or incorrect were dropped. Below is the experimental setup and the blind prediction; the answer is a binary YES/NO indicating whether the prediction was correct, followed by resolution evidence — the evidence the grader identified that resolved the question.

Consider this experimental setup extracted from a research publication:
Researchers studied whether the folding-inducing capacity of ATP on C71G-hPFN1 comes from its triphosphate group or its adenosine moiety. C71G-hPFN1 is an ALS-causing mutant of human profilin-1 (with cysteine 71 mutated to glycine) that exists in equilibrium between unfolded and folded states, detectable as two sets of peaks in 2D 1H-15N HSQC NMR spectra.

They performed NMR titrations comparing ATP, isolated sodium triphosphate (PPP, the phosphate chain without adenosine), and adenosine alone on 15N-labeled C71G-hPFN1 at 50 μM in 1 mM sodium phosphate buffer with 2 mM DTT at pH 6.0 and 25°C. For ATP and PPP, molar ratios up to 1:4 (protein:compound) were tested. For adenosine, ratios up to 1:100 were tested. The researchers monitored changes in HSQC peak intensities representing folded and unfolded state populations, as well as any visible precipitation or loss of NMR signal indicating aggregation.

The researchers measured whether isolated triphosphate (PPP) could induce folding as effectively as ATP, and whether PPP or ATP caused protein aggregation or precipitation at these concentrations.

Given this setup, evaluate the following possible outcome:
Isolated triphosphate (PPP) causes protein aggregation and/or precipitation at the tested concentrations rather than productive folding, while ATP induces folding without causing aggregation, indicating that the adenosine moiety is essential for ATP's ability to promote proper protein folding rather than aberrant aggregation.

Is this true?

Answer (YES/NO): NO